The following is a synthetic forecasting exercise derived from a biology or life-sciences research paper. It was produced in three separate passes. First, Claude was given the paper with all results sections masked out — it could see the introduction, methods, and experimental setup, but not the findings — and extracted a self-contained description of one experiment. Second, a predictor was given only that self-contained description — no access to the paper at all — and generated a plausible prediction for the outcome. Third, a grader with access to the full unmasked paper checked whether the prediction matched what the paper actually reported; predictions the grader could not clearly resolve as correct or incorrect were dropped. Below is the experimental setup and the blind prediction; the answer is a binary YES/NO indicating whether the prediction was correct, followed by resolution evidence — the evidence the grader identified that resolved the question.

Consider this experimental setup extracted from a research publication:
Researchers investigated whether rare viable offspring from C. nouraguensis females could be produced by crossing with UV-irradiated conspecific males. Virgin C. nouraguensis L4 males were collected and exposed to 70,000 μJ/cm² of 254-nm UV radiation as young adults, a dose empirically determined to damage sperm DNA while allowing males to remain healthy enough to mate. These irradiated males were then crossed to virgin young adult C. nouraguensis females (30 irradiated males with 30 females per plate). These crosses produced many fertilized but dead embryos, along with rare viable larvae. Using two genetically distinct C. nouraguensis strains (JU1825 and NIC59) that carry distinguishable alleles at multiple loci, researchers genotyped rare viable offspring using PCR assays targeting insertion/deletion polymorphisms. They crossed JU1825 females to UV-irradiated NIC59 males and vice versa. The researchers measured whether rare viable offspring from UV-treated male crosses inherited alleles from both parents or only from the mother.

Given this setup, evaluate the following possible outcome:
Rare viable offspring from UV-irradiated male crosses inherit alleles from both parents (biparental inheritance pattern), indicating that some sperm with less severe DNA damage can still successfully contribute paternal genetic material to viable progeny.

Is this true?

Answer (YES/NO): NO